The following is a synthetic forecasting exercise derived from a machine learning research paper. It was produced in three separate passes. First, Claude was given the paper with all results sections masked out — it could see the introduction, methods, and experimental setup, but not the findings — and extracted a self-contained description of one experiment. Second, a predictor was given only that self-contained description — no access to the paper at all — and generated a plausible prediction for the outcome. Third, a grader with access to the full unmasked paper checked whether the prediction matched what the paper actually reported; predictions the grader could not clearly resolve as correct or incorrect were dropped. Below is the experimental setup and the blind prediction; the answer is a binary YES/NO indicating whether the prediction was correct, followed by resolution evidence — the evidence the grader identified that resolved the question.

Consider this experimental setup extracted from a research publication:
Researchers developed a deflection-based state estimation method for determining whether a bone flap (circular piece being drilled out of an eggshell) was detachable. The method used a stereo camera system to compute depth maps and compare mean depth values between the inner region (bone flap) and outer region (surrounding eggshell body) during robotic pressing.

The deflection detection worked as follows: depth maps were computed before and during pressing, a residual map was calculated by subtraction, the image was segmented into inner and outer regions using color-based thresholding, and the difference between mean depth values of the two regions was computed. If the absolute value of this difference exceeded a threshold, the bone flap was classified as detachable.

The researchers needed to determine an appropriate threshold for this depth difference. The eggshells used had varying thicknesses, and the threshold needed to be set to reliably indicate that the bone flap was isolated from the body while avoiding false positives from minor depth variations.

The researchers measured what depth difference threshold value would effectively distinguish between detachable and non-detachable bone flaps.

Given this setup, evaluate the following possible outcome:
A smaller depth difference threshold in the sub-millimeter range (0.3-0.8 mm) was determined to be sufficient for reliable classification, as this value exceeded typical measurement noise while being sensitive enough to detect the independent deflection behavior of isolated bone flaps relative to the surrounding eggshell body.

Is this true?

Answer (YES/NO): NO